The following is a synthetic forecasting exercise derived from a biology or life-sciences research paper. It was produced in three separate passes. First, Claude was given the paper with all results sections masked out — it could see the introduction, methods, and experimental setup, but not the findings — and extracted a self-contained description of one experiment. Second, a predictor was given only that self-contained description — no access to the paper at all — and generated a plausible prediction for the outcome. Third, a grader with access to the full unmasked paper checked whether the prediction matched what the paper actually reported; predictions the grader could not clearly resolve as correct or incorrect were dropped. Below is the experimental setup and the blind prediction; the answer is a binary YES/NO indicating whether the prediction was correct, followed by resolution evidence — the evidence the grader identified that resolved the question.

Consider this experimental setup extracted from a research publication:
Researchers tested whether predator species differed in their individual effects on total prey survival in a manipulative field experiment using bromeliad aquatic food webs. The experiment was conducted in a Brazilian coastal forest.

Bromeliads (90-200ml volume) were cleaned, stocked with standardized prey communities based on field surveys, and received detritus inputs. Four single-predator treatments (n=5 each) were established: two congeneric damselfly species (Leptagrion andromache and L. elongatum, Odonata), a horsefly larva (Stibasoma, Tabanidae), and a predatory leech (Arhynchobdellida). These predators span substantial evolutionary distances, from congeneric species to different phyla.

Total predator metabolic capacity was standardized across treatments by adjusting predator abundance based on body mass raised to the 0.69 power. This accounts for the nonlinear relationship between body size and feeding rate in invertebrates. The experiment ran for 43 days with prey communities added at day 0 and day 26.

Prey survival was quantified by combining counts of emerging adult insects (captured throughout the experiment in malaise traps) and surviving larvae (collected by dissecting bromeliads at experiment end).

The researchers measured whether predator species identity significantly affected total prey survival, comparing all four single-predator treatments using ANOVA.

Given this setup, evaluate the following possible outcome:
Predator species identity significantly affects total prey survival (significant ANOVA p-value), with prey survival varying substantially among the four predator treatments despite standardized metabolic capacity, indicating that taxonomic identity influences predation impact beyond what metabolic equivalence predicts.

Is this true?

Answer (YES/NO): NO